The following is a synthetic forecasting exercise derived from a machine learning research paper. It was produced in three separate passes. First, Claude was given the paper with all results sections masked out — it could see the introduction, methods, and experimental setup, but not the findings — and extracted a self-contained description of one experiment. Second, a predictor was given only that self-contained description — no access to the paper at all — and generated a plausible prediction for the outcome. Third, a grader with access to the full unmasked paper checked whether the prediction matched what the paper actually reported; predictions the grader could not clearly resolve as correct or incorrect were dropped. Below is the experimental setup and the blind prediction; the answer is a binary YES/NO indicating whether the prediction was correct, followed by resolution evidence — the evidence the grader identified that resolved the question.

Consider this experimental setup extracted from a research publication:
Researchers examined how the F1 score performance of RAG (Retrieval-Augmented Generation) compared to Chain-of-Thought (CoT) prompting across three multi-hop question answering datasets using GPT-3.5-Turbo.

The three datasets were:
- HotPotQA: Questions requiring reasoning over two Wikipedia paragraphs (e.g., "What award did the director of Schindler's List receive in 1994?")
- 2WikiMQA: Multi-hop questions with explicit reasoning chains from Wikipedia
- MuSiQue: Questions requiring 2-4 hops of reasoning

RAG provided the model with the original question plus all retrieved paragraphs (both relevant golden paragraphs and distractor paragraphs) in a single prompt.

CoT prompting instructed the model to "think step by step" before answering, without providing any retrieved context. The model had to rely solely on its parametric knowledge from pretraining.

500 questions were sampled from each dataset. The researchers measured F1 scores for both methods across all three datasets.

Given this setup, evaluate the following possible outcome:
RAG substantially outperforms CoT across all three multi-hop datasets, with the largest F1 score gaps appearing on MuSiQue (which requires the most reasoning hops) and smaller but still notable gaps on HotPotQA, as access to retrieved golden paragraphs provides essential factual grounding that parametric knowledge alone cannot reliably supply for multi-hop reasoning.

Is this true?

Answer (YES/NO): NO